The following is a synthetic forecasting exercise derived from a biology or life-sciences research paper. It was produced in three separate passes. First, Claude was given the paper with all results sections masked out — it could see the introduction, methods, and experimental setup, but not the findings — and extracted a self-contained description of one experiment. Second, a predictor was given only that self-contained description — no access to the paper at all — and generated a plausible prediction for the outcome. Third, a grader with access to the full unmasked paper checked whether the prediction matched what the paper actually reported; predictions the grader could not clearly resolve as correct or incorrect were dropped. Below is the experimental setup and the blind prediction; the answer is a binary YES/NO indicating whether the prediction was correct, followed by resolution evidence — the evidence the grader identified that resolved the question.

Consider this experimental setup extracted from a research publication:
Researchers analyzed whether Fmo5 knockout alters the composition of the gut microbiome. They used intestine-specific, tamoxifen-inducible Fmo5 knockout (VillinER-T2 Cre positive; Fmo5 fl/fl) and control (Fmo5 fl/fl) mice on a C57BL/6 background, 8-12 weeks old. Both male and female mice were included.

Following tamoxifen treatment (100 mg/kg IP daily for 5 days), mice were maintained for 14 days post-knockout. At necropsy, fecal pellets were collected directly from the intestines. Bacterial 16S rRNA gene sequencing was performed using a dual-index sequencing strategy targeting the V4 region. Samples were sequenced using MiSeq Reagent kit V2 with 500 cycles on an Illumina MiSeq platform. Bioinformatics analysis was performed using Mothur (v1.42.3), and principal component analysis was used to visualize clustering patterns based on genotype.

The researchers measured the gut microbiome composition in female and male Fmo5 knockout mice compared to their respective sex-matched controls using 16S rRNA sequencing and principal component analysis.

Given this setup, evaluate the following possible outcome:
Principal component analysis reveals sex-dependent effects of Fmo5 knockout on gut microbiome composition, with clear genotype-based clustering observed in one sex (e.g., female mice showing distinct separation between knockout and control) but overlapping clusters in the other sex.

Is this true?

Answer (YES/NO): NO